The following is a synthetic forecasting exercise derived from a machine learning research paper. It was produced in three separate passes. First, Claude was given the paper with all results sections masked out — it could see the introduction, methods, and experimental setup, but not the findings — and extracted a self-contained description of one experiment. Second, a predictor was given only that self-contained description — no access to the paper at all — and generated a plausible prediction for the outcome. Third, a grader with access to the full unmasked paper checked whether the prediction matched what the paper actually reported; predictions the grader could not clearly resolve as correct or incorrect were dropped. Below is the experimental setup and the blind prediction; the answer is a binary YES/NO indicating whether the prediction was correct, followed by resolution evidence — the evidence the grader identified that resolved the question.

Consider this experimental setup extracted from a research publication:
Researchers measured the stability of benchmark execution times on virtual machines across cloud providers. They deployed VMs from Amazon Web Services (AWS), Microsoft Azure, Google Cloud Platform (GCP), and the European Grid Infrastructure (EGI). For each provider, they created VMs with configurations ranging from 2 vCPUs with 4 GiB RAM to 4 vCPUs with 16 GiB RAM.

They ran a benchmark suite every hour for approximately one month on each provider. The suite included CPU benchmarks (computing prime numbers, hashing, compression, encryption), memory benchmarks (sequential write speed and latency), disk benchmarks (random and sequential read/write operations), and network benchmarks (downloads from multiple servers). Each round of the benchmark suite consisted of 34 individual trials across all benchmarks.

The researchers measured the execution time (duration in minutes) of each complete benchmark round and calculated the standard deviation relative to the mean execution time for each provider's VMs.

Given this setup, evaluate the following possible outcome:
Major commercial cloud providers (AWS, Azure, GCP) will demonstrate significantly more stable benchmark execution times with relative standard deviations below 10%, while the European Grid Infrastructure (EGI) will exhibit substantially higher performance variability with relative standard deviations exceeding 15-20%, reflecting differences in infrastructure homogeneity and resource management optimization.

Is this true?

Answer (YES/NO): NO